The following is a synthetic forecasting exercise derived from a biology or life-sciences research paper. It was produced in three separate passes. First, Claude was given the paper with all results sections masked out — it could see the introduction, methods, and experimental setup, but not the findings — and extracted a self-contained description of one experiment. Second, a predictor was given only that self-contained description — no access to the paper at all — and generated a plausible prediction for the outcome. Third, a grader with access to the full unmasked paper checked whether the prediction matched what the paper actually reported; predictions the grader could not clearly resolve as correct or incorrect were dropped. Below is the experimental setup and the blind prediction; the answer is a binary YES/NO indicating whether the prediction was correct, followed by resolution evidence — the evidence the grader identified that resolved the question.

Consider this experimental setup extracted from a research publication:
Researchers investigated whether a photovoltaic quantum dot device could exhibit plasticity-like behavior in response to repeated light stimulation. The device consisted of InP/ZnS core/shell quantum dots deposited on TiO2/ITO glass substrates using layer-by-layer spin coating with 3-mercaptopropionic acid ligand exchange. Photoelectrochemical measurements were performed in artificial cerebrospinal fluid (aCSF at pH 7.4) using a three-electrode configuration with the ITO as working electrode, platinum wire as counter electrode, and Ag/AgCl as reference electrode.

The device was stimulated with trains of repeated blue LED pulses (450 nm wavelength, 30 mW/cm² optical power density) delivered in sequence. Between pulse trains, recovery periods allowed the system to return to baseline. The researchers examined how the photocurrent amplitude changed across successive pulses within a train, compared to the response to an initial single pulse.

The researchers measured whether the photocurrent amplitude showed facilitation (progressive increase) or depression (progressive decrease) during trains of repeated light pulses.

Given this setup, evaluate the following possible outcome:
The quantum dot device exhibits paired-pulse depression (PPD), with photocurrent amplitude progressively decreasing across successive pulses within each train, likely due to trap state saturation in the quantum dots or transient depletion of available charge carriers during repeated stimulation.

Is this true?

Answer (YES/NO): NO